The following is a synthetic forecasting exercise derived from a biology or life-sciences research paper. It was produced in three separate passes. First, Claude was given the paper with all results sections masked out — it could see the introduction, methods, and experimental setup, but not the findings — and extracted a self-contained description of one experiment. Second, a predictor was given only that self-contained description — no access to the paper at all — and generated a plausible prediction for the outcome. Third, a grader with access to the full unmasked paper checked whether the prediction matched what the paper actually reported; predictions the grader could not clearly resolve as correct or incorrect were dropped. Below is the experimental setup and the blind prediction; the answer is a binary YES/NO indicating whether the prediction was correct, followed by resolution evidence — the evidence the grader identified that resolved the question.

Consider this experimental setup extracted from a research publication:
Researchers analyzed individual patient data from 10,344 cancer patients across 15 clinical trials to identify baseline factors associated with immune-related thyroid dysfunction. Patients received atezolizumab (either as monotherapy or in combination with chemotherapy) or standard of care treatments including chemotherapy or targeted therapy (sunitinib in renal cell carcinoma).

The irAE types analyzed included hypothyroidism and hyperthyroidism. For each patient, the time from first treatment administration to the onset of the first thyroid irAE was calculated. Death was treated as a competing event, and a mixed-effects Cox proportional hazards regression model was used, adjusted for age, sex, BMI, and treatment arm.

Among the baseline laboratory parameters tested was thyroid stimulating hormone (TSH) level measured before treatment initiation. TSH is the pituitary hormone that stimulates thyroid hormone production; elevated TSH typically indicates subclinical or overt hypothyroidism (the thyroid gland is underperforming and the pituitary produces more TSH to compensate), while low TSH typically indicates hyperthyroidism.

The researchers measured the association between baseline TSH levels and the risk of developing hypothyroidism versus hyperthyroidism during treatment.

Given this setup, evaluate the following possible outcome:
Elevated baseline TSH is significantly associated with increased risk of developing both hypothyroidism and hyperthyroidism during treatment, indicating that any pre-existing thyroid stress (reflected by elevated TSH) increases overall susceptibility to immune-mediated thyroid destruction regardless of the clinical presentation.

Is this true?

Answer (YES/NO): NO